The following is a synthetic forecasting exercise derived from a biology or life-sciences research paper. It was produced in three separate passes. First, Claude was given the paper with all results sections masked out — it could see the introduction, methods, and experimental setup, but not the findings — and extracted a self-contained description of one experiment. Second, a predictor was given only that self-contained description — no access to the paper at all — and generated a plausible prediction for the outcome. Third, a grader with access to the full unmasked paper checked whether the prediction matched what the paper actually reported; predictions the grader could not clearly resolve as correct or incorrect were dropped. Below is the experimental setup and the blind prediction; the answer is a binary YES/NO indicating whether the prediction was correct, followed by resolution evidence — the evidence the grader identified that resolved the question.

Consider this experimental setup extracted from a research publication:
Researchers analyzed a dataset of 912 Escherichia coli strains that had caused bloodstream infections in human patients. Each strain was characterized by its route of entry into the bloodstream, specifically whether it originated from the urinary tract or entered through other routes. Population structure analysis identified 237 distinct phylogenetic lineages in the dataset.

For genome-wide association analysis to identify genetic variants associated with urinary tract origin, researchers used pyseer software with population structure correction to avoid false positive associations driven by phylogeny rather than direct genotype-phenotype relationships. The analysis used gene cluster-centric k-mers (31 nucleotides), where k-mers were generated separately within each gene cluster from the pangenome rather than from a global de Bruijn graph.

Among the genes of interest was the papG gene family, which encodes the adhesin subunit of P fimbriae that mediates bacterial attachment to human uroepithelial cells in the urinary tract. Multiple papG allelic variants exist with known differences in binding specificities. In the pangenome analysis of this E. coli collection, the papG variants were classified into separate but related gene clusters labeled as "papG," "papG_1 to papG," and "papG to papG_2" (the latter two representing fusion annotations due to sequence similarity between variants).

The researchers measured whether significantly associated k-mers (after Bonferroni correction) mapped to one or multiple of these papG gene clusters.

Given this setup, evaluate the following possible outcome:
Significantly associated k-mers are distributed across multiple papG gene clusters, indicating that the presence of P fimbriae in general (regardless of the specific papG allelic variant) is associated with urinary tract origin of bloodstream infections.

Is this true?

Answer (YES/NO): NO